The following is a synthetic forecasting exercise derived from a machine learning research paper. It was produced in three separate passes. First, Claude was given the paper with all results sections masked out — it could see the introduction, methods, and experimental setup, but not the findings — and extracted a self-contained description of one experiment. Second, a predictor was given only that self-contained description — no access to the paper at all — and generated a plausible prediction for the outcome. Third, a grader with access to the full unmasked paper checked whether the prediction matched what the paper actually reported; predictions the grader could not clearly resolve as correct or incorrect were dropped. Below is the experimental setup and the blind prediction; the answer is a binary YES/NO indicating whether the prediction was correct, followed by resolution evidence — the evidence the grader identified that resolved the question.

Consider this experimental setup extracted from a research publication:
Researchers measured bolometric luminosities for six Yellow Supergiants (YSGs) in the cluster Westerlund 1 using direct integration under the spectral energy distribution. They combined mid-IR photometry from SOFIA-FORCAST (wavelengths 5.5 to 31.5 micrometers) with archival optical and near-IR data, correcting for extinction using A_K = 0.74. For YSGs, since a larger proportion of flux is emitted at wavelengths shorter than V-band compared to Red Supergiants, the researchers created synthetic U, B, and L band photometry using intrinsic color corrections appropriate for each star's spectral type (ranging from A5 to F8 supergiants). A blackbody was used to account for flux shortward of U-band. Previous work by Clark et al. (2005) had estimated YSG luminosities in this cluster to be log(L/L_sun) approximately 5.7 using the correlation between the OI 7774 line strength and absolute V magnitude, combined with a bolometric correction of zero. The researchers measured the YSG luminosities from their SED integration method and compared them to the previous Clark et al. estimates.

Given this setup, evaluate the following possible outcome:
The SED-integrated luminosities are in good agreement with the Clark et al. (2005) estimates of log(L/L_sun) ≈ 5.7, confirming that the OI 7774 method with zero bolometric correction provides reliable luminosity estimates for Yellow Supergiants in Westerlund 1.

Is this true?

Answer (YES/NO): NO